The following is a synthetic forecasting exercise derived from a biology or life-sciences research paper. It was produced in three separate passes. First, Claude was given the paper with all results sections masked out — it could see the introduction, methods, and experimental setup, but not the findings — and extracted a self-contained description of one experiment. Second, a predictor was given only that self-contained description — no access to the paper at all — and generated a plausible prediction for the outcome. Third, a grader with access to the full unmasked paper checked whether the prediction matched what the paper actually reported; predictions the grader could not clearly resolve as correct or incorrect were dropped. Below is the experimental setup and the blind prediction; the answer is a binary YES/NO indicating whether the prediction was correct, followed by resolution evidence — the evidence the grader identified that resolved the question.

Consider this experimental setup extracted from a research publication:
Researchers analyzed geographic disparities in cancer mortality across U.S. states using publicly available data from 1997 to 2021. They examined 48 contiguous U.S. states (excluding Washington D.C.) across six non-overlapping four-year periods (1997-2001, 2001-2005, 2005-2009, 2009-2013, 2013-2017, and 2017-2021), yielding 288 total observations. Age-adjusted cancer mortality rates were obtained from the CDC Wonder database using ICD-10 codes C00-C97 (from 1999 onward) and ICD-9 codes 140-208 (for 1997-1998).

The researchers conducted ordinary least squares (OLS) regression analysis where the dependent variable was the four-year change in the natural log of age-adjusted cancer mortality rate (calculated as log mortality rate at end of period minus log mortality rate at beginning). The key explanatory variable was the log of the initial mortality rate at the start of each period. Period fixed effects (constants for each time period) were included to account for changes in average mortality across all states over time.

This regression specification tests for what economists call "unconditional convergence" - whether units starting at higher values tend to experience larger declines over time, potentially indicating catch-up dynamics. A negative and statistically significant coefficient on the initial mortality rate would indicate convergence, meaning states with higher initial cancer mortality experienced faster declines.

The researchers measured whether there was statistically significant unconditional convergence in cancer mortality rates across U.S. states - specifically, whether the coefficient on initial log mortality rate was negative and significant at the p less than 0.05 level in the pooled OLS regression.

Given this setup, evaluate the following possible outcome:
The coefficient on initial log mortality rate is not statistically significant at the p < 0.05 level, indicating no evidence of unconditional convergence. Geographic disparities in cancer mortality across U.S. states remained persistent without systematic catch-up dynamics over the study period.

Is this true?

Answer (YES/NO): YES